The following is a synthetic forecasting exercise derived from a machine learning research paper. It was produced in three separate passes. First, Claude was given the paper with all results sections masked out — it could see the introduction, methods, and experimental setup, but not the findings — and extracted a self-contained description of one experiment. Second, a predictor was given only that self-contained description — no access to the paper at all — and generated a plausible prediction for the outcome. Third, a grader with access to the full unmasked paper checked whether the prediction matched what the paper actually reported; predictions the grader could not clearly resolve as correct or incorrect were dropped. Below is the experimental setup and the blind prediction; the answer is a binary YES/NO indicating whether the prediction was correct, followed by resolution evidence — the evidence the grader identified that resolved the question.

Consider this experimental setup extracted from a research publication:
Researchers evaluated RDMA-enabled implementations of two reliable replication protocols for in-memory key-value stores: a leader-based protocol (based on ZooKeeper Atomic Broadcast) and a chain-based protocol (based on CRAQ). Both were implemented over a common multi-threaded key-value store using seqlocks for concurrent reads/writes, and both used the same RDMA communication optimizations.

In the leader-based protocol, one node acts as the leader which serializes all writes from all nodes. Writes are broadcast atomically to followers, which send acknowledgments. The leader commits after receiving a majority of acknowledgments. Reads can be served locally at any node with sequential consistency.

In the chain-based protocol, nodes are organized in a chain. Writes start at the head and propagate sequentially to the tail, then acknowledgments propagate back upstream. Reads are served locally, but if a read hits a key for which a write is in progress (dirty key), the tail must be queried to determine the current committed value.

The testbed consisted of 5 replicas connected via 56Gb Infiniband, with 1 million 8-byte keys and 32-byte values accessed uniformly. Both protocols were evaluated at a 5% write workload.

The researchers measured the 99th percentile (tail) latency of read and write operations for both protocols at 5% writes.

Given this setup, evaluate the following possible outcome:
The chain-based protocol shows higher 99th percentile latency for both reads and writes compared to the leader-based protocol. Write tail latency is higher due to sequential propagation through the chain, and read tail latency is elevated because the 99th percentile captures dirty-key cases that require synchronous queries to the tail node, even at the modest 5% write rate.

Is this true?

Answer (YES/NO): NO